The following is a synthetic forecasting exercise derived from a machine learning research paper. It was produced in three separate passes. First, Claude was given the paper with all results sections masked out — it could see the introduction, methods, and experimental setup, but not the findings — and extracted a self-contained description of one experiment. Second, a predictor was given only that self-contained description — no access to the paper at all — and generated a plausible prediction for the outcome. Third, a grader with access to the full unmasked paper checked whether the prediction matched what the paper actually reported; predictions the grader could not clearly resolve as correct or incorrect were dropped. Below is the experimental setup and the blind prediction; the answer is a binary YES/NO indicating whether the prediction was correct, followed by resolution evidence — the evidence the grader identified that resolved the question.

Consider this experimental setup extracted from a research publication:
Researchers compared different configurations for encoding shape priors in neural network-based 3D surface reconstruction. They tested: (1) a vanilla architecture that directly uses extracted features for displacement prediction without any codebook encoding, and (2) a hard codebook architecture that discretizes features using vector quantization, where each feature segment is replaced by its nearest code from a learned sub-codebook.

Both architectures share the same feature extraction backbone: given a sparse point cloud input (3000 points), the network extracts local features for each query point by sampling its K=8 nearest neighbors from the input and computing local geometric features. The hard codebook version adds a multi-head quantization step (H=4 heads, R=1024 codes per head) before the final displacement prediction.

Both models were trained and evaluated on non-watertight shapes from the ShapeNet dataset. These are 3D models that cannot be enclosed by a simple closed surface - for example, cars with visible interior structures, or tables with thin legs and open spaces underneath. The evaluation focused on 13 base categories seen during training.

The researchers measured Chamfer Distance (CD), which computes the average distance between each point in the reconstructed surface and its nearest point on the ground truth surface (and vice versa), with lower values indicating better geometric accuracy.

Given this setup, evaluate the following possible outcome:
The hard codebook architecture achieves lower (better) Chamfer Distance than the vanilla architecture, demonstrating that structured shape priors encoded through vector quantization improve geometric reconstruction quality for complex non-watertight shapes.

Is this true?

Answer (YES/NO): NO